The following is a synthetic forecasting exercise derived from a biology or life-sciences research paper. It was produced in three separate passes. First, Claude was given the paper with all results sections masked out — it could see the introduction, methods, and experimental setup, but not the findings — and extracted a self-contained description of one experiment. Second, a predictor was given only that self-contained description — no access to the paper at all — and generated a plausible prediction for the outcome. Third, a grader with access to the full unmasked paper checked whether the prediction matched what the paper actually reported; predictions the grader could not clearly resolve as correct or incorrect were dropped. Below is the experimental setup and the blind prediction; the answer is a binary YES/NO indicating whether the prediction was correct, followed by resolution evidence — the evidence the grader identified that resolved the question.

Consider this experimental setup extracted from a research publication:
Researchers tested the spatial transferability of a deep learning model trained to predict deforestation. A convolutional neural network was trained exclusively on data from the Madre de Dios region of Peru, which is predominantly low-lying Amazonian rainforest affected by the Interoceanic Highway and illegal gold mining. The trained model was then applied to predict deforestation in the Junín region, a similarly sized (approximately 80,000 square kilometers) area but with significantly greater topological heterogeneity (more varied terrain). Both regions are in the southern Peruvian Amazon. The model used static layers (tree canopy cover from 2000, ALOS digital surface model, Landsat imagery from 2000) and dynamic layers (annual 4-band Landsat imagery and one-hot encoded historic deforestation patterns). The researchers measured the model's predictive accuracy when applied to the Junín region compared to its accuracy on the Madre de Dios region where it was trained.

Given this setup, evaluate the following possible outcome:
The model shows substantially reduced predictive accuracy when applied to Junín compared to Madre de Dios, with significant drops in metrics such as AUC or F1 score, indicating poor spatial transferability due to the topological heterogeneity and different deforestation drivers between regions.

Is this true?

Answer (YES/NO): NO